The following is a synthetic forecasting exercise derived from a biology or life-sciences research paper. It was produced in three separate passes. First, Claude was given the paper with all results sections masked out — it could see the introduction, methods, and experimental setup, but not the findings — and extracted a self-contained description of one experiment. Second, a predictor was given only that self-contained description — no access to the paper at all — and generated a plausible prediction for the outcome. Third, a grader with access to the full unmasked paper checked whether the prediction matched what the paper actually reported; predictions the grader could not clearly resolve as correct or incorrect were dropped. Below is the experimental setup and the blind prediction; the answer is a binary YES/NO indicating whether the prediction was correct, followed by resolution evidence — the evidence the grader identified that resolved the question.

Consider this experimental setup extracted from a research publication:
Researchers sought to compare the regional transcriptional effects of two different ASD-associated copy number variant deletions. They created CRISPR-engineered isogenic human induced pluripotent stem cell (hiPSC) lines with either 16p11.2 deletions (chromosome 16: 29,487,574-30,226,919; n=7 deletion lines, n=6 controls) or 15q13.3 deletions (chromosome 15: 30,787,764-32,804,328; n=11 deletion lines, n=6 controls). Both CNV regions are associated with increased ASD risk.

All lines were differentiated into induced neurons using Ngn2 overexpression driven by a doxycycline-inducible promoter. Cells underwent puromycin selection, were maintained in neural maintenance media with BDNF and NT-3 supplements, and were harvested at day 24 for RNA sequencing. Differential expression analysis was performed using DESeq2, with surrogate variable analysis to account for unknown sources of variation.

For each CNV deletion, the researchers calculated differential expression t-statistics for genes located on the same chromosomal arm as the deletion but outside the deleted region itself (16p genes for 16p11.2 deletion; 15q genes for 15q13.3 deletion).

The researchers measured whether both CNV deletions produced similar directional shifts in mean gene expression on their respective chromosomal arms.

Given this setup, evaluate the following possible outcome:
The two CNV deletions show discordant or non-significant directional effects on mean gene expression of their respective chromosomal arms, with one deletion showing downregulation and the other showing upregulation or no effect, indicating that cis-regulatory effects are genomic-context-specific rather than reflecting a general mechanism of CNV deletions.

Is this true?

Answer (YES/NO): YES